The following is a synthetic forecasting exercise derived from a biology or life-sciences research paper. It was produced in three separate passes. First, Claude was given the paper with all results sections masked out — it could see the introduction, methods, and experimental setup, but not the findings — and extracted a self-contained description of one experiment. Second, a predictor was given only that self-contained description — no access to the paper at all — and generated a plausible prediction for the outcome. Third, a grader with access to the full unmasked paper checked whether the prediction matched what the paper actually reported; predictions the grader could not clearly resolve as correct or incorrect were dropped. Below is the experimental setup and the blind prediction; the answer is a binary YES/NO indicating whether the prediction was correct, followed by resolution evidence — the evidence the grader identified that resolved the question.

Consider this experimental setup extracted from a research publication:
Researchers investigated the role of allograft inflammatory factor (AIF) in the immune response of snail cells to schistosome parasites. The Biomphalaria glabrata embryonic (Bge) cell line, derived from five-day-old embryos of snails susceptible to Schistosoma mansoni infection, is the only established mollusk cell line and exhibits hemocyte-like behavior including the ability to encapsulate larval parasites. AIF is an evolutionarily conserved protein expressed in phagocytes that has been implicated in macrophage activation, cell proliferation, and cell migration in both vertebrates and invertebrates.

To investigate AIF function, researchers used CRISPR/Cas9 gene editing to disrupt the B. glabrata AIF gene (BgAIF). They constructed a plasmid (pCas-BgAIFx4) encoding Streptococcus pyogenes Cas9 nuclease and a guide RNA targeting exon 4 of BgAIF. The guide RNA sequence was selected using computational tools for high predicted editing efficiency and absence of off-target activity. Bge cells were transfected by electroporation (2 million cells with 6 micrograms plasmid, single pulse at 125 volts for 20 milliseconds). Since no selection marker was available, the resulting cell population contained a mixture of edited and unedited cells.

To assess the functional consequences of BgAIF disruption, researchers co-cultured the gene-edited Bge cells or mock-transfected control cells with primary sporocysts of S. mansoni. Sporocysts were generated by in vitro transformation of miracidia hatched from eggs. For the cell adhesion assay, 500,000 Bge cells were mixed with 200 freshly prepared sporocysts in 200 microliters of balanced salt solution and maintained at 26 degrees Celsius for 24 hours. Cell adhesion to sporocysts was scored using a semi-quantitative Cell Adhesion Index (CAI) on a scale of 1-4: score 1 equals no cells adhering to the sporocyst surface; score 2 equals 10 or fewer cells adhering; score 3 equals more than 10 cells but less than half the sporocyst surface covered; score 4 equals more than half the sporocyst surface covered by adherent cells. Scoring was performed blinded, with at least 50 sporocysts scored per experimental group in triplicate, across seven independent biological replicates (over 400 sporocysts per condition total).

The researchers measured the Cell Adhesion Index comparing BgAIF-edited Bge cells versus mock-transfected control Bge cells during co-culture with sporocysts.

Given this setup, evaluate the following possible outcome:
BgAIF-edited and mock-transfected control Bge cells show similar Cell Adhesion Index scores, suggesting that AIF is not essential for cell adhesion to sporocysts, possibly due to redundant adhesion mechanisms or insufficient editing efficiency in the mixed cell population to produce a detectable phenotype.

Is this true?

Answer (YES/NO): NO